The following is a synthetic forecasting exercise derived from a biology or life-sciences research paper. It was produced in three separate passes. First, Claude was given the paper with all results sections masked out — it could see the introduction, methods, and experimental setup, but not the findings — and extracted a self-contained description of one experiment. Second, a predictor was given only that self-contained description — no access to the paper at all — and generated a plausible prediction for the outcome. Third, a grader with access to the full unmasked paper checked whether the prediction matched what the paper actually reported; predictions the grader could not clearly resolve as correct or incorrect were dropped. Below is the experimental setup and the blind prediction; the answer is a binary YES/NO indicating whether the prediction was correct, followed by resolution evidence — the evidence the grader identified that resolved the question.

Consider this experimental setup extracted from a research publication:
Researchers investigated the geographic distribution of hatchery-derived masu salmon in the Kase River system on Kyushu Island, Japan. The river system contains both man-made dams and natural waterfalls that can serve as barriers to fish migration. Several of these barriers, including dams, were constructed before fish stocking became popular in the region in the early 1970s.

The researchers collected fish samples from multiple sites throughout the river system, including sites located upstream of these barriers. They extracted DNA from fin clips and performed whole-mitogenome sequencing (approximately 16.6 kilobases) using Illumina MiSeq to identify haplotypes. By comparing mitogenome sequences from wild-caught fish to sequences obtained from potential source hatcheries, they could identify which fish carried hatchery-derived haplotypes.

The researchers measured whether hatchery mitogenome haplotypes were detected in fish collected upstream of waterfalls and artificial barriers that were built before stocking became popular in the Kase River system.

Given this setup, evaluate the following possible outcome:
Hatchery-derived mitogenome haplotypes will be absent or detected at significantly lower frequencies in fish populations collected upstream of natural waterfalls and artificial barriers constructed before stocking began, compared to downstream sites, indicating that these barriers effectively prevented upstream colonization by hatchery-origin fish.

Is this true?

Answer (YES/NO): NO